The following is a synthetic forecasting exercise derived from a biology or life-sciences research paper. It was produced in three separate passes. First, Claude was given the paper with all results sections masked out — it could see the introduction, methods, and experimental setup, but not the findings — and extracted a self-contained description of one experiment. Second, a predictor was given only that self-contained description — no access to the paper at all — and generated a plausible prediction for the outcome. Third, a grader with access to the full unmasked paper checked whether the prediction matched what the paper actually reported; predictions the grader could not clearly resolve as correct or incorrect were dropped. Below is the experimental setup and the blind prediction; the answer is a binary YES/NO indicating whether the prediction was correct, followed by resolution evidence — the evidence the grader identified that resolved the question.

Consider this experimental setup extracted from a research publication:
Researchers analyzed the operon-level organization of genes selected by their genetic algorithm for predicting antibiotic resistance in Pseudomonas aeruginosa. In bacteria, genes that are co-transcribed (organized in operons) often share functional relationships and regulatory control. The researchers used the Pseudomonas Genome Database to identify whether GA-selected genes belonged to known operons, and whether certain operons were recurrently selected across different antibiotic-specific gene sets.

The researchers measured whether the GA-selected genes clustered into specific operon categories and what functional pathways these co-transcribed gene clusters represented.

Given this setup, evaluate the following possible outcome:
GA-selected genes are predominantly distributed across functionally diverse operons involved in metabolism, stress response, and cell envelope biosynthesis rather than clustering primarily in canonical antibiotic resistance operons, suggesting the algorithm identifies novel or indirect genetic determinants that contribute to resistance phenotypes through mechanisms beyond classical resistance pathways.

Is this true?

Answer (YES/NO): YES